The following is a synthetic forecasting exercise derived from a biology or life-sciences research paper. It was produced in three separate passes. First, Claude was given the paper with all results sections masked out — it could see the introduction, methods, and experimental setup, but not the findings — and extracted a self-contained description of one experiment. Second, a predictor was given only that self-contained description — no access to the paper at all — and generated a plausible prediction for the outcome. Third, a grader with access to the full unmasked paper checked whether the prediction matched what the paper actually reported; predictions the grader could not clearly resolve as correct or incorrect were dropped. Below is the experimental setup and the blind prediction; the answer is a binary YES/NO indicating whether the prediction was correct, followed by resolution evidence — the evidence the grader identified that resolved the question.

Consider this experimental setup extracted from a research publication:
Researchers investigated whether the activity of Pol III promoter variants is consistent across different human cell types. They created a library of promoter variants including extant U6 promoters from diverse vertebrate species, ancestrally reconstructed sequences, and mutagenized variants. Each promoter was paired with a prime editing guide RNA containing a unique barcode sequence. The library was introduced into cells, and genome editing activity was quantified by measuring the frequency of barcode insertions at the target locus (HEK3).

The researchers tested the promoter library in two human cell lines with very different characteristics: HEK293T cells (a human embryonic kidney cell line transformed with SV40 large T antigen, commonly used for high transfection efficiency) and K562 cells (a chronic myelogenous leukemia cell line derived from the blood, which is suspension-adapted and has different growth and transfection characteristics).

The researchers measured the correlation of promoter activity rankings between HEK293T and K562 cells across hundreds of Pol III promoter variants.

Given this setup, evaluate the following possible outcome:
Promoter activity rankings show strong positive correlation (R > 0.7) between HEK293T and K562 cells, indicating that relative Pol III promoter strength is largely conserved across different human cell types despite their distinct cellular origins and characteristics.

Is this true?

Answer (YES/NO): YES